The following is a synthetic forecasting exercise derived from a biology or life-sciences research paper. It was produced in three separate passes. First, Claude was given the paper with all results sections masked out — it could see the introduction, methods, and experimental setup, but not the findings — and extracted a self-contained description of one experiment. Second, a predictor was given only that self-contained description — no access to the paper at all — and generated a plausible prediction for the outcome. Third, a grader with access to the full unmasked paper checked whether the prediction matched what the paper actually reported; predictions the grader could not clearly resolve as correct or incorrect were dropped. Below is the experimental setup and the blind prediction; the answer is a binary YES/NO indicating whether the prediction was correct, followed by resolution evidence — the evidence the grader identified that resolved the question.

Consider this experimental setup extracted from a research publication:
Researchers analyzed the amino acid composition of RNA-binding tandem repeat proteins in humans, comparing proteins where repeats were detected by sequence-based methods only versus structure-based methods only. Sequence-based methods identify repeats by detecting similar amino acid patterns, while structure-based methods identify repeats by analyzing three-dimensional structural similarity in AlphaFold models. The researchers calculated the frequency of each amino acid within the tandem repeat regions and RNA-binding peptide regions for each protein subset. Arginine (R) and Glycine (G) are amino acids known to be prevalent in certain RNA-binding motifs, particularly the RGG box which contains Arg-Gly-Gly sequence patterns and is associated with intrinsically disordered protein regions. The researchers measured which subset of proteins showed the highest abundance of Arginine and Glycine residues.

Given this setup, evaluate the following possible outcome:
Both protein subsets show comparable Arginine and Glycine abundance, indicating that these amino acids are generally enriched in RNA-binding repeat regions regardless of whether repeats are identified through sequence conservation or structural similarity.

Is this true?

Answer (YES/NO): NO